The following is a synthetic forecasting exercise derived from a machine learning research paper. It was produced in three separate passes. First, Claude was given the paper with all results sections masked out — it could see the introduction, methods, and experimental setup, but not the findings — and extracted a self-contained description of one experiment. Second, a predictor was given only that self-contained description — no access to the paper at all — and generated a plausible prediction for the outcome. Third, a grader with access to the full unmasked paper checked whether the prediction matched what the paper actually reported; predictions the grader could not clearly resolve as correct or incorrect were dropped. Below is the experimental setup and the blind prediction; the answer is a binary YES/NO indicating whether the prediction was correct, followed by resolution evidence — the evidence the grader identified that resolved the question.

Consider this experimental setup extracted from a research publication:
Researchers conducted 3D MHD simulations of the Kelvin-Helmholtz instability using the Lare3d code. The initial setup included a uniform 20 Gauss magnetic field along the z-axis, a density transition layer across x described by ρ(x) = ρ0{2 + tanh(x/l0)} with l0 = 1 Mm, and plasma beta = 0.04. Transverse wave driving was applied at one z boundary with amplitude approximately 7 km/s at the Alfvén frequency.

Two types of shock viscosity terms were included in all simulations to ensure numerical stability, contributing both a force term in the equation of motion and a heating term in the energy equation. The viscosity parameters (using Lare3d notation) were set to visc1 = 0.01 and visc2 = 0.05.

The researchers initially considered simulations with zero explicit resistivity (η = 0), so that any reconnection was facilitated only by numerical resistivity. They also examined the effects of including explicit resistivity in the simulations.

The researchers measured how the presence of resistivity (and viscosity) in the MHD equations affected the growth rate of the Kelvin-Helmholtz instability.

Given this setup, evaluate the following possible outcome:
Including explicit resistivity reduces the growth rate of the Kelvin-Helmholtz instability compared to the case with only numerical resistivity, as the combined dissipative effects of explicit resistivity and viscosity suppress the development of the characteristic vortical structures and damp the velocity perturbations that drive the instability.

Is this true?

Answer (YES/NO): YES